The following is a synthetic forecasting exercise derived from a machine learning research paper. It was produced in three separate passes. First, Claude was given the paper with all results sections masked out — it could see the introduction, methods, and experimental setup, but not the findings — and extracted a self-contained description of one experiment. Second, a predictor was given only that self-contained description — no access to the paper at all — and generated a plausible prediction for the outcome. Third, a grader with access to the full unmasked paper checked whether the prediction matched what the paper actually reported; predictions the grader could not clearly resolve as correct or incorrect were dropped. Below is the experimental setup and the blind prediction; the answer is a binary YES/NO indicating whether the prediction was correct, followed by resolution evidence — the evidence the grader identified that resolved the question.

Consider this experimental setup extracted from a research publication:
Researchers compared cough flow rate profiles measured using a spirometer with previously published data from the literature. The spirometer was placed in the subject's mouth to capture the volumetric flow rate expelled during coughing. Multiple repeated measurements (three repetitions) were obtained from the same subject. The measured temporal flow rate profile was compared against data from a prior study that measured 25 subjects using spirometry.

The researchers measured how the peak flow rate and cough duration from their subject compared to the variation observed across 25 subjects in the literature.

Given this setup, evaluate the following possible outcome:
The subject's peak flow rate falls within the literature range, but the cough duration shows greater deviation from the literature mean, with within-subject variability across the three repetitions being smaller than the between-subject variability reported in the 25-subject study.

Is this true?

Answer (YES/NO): NO